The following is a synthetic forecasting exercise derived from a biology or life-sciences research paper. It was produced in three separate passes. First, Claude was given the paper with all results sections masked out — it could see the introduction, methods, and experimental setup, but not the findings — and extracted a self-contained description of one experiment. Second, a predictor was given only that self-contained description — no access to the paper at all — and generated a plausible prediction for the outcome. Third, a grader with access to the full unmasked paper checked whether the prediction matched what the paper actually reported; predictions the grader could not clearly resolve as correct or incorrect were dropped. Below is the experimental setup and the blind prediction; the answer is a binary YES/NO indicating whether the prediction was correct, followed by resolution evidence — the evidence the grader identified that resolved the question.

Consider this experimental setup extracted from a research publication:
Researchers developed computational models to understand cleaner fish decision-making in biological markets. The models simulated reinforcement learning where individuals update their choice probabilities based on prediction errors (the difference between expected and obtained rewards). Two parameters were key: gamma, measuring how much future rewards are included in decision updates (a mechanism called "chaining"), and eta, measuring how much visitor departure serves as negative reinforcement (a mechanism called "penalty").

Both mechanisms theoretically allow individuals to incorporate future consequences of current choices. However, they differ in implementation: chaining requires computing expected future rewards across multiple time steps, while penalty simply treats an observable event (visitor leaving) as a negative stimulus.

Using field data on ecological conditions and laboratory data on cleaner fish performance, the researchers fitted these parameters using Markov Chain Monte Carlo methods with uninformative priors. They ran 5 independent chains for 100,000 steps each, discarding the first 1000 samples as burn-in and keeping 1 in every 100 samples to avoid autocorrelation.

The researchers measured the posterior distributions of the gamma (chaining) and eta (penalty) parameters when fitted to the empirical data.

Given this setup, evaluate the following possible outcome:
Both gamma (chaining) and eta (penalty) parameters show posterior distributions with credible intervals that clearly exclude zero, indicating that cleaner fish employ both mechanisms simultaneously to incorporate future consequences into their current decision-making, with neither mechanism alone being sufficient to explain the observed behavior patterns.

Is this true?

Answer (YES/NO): NO